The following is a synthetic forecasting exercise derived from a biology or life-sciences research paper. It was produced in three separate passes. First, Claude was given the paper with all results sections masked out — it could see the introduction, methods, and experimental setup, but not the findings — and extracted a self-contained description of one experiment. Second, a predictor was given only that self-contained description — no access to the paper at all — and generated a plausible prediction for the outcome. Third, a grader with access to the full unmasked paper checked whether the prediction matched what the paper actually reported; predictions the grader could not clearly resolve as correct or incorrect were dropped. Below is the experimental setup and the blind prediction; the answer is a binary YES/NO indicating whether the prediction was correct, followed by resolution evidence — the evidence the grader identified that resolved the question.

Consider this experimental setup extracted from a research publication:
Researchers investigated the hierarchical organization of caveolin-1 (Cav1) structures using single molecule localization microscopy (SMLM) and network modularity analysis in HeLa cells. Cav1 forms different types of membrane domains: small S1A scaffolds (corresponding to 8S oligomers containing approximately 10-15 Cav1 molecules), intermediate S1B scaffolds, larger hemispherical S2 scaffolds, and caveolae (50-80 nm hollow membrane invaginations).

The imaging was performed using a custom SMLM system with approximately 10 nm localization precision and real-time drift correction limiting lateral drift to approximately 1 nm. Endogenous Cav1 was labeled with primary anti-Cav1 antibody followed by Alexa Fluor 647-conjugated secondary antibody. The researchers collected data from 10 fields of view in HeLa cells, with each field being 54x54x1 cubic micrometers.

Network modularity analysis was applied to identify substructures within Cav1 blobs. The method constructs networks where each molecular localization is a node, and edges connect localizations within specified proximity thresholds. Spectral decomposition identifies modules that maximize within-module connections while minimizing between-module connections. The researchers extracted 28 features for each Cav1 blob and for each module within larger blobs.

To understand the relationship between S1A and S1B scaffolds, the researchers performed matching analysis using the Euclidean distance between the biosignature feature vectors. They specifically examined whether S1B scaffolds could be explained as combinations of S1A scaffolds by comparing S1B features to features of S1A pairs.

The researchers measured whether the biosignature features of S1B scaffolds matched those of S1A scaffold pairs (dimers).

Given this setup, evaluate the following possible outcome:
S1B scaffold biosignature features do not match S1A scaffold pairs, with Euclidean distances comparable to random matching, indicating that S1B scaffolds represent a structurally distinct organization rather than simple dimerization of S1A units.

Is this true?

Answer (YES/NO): NO